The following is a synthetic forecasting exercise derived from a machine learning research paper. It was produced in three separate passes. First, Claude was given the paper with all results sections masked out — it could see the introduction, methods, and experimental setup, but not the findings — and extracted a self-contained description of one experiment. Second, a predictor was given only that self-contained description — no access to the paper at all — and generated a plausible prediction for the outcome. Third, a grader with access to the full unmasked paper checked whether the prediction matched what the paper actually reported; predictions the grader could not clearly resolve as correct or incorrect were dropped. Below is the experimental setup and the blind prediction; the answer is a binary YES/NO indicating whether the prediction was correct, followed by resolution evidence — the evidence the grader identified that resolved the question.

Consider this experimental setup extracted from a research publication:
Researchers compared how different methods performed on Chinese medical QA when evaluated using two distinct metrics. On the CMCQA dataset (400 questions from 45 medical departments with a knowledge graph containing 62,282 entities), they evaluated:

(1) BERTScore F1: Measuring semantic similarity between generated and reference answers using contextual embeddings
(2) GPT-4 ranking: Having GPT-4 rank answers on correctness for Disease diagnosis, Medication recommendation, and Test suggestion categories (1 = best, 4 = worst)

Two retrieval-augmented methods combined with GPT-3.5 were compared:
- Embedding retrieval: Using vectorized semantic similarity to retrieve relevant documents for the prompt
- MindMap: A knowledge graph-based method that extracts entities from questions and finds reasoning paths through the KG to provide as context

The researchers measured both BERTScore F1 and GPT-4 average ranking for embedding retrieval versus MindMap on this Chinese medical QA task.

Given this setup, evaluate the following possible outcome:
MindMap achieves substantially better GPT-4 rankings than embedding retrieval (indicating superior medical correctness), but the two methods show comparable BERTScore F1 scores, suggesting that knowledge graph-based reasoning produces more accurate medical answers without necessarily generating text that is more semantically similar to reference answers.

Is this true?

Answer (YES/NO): NO